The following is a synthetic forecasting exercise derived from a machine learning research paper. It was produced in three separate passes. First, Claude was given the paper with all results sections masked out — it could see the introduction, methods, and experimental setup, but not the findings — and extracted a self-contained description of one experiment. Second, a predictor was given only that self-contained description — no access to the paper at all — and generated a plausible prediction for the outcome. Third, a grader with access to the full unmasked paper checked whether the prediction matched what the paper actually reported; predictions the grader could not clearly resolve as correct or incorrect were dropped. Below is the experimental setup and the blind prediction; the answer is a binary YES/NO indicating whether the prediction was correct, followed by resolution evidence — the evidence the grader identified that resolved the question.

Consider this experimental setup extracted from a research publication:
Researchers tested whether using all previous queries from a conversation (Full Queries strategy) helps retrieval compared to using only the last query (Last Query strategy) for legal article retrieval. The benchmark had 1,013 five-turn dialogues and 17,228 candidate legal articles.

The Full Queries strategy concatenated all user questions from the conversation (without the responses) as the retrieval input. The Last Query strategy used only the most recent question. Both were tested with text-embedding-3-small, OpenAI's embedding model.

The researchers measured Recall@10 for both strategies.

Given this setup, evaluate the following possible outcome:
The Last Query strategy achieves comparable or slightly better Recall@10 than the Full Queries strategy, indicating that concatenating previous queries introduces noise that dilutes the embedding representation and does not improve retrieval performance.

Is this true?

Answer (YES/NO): YES